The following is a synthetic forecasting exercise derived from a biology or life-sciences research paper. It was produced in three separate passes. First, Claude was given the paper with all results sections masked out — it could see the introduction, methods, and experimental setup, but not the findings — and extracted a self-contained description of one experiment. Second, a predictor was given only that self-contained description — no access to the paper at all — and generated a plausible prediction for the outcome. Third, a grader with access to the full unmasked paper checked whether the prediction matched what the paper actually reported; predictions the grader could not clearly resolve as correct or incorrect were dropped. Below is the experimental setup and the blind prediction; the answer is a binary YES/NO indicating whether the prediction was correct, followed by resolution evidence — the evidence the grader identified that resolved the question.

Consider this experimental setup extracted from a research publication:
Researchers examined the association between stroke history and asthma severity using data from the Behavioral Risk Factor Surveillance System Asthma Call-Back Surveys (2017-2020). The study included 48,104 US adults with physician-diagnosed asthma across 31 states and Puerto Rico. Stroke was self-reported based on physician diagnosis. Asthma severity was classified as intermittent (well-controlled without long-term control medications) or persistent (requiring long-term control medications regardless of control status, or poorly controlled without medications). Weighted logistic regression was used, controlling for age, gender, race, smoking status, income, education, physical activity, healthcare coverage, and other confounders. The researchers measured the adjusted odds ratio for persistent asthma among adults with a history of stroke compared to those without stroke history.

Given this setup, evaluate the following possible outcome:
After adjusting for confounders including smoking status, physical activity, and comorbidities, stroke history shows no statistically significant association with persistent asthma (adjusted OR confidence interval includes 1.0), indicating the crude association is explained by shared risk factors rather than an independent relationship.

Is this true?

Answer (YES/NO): YES